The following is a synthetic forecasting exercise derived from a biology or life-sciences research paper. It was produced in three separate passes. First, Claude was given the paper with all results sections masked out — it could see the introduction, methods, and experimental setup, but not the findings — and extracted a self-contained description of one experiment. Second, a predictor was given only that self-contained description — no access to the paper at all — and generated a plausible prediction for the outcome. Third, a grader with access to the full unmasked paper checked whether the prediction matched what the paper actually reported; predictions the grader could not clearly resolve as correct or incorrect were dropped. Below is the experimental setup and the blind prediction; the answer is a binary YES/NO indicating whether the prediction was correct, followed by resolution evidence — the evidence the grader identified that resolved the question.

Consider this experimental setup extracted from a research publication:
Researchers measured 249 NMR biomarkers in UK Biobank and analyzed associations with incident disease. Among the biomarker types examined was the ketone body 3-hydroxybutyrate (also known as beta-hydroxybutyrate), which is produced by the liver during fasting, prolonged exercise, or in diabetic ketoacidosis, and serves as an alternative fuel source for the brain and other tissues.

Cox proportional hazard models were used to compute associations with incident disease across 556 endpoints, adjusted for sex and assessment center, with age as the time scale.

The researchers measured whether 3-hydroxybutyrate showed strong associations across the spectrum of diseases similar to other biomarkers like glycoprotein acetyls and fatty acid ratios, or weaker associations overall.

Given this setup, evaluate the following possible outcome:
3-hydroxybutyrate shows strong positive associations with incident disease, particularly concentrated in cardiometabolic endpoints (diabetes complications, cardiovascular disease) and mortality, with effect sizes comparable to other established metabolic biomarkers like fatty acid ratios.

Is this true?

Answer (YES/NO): NO